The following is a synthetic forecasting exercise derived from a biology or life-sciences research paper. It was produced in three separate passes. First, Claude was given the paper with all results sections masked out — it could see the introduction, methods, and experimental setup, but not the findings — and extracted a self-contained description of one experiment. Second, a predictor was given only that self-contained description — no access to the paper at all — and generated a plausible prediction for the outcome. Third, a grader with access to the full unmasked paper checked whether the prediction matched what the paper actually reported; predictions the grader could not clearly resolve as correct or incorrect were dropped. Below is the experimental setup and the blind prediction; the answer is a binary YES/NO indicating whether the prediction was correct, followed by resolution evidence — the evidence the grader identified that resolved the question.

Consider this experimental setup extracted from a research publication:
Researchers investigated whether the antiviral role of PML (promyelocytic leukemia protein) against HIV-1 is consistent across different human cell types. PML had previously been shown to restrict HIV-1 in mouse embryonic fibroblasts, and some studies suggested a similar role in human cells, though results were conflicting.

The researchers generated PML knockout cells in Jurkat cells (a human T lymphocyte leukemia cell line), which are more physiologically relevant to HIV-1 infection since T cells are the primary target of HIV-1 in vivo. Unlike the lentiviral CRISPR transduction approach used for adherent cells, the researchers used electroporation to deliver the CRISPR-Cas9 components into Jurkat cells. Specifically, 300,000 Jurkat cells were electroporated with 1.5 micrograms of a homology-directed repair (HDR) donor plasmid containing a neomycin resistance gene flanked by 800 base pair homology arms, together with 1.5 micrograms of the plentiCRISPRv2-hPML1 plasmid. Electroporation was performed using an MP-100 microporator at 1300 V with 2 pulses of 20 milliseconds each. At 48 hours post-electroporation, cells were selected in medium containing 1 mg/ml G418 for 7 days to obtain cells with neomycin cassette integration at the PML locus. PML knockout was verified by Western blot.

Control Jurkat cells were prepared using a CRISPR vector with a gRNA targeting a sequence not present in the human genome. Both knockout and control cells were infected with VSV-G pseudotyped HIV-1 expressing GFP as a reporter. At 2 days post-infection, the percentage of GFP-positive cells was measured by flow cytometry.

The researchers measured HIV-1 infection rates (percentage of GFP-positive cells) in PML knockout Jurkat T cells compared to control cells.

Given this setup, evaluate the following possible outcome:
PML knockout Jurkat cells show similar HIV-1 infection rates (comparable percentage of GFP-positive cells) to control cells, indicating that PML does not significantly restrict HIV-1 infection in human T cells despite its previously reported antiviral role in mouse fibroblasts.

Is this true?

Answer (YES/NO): YES